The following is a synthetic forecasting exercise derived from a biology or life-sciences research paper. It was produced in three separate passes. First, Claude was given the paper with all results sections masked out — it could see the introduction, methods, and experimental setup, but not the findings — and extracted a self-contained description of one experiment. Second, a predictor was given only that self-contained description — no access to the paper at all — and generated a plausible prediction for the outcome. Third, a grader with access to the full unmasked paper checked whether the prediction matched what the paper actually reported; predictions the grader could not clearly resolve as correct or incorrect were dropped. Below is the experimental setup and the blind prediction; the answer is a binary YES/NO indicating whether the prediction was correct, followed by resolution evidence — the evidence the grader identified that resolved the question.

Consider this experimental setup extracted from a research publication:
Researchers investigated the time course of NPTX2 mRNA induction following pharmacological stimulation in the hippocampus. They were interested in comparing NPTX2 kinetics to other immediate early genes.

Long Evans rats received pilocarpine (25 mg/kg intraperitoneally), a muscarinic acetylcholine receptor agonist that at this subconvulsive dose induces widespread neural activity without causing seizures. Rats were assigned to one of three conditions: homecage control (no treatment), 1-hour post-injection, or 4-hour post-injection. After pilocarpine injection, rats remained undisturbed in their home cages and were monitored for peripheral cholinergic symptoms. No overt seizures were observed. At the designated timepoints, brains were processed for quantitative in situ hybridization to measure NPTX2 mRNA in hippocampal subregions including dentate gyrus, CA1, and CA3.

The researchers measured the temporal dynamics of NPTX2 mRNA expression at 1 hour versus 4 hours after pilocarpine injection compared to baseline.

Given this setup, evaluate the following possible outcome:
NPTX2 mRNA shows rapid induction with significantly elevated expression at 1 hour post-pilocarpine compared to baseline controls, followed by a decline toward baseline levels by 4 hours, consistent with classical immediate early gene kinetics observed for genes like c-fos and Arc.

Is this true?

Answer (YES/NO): NO